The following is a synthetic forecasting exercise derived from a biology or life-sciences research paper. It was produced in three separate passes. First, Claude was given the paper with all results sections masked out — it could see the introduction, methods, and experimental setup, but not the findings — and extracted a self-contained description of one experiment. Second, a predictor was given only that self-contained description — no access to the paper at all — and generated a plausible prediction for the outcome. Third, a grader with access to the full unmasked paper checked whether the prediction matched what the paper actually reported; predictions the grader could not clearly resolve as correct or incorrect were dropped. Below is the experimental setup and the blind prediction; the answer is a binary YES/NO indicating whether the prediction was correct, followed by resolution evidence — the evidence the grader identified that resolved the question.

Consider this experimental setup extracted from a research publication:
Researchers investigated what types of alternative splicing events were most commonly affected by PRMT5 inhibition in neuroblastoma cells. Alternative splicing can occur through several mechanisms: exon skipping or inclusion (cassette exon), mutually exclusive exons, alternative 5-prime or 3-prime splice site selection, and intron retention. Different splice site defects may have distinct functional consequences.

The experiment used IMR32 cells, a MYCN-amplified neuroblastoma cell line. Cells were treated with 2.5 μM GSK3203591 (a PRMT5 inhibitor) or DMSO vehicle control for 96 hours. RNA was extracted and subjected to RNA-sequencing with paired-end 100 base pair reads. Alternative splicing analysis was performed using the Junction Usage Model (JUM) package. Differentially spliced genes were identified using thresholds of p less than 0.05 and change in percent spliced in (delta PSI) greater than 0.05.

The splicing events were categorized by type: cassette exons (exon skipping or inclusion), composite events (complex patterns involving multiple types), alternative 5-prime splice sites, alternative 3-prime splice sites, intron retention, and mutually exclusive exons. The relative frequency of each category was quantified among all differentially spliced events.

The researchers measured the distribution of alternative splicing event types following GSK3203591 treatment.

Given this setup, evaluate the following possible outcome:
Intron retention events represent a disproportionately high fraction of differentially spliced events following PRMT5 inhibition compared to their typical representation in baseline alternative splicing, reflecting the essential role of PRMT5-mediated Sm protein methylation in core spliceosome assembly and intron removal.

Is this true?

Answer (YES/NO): YES